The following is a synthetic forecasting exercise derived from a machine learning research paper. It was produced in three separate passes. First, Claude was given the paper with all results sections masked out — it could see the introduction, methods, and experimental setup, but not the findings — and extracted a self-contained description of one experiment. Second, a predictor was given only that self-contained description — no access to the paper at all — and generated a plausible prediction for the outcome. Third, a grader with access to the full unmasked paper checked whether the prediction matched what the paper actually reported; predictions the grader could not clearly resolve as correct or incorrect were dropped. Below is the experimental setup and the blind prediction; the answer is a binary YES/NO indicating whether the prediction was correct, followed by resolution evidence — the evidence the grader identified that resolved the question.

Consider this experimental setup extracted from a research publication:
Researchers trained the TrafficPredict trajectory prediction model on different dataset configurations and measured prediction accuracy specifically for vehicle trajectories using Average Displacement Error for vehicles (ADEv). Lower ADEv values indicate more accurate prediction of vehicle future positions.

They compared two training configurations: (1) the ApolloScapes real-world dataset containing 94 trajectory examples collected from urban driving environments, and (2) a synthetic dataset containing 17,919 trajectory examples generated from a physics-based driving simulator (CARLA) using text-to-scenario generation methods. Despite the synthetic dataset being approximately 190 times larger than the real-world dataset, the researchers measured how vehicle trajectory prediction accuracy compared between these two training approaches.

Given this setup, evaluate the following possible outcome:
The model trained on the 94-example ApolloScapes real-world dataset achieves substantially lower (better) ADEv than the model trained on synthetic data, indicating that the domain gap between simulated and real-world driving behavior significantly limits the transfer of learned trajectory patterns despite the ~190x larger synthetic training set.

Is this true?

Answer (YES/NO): NO